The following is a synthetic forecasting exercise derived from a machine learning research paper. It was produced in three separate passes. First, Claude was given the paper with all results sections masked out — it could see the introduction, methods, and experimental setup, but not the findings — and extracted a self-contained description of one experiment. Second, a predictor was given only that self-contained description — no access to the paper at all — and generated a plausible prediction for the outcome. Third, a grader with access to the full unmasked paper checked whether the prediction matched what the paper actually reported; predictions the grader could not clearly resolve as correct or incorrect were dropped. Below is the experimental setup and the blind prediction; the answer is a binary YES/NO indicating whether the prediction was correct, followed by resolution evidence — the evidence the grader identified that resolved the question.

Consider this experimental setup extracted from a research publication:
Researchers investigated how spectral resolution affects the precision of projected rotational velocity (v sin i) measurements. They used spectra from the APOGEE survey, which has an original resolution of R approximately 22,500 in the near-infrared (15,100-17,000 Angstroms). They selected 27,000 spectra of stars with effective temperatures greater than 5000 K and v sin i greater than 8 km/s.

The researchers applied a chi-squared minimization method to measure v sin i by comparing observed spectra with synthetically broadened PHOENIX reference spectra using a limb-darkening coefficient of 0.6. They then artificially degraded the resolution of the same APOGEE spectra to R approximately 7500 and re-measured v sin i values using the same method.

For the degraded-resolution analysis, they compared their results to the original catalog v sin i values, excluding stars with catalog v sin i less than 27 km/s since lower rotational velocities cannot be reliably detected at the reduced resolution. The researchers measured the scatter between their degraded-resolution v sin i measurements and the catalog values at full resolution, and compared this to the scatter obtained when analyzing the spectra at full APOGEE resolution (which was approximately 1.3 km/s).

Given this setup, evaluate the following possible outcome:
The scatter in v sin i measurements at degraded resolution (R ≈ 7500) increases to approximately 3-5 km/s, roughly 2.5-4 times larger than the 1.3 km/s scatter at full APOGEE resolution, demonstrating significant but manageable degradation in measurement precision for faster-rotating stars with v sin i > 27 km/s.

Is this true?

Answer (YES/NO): NO